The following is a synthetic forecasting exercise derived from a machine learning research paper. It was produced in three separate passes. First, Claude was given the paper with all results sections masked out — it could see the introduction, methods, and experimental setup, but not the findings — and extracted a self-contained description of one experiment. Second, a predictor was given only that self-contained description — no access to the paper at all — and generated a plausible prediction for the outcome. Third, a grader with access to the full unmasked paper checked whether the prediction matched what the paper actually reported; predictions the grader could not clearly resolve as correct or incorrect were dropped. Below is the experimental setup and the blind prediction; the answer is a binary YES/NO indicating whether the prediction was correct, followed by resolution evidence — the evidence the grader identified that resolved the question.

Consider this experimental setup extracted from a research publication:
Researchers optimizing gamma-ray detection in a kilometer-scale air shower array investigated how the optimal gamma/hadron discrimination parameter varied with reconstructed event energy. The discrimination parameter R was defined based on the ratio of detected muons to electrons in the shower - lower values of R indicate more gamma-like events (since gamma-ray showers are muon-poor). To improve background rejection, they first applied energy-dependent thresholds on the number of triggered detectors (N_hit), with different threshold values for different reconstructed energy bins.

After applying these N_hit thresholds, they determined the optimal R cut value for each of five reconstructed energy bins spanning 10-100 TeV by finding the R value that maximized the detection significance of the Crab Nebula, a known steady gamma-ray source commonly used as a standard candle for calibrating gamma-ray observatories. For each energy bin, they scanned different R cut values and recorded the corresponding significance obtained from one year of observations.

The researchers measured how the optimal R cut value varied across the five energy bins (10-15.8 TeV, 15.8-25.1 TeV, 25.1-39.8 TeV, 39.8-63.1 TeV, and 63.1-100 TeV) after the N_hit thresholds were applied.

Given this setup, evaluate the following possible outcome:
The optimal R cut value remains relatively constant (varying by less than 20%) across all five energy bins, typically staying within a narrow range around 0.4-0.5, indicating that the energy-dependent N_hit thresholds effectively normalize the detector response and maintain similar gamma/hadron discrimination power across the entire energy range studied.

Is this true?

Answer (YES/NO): NO